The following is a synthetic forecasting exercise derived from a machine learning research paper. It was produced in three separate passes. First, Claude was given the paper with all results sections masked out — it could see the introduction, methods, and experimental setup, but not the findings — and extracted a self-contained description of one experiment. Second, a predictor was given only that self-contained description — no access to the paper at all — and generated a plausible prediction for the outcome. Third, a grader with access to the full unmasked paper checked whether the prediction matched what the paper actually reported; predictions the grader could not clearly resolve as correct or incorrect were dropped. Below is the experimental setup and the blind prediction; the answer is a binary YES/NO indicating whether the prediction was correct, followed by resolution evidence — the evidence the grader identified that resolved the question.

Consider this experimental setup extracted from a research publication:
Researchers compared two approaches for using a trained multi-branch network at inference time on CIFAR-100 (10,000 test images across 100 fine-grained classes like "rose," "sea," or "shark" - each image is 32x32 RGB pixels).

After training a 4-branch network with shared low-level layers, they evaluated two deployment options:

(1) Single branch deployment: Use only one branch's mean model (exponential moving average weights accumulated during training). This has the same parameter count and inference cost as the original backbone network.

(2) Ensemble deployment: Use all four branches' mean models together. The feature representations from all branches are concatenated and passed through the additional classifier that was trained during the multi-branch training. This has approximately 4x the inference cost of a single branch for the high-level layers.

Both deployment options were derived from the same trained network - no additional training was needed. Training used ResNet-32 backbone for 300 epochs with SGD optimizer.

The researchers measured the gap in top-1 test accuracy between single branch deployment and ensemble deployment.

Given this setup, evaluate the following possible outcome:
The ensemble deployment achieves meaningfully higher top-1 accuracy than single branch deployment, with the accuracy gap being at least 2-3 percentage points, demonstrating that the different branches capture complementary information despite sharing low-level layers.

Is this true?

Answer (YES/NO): NO